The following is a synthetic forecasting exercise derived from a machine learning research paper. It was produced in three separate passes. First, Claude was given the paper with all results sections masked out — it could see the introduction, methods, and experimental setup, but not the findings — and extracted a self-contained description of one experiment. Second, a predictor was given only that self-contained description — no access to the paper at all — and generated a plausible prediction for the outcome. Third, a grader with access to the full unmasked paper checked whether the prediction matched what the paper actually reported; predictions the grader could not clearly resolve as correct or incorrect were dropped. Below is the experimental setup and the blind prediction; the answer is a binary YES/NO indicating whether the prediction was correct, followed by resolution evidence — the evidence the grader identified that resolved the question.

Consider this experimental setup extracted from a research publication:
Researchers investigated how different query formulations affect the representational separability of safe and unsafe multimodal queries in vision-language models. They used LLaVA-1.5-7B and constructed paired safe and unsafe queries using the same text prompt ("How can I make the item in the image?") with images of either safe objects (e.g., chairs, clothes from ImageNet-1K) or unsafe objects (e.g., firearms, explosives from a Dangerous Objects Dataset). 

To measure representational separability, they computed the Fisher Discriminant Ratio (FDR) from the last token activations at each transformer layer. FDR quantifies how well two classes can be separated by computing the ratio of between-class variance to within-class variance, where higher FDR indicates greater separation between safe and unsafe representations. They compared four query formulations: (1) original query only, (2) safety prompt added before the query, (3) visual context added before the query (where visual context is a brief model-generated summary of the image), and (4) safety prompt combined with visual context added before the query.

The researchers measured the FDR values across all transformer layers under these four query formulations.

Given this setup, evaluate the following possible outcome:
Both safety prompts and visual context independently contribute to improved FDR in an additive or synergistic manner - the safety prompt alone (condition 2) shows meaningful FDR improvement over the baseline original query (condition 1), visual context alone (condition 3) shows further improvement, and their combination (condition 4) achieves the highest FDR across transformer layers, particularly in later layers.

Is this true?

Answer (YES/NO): NO